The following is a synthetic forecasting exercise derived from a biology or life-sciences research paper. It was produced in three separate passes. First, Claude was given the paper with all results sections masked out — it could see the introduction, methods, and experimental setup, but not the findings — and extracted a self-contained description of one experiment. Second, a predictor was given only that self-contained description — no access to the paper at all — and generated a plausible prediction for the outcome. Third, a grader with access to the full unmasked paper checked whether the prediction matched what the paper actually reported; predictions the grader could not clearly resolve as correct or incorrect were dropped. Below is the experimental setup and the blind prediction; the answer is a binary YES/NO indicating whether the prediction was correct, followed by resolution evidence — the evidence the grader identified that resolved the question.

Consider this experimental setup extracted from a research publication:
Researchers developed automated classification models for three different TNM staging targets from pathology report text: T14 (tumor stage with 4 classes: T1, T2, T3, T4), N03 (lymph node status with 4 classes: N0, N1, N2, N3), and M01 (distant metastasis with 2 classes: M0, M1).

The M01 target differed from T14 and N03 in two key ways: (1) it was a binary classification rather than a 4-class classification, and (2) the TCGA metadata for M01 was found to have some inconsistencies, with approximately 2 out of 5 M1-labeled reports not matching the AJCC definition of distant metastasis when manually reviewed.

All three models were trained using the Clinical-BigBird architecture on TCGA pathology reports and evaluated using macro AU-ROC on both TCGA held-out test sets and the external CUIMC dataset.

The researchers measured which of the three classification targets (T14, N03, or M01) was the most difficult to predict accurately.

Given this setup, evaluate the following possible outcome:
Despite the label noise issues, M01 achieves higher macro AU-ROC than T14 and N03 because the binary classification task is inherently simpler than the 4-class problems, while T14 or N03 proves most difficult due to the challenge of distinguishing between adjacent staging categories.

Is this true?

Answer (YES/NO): NO